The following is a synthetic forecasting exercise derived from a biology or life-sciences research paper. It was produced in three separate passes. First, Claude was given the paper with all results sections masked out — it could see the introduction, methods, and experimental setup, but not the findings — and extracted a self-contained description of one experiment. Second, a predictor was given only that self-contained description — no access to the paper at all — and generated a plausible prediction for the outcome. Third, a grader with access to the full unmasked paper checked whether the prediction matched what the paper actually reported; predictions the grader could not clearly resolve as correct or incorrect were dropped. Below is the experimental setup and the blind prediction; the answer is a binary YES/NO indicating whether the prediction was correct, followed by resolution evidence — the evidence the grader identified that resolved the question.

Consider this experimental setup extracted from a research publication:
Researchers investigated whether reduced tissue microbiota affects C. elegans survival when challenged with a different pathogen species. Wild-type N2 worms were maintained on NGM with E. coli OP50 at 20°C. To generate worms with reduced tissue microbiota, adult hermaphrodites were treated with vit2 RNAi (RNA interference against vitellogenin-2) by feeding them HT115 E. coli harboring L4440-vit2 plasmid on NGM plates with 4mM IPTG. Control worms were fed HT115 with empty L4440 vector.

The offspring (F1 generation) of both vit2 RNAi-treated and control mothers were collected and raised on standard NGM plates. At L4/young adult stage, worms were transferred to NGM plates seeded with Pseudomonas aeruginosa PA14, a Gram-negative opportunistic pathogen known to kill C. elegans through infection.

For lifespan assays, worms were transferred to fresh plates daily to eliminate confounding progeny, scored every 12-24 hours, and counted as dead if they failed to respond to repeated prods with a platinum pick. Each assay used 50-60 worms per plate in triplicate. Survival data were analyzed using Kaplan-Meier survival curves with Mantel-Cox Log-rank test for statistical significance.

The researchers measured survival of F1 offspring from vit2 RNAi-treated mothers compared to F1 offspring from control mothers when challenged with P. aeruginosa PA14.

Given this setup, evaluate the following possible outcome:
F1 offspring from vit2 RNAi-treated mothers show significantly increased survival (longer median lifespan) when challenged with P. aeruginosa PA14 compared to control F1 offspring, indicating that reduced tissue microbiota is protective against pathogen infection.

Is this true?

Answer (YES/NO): NO